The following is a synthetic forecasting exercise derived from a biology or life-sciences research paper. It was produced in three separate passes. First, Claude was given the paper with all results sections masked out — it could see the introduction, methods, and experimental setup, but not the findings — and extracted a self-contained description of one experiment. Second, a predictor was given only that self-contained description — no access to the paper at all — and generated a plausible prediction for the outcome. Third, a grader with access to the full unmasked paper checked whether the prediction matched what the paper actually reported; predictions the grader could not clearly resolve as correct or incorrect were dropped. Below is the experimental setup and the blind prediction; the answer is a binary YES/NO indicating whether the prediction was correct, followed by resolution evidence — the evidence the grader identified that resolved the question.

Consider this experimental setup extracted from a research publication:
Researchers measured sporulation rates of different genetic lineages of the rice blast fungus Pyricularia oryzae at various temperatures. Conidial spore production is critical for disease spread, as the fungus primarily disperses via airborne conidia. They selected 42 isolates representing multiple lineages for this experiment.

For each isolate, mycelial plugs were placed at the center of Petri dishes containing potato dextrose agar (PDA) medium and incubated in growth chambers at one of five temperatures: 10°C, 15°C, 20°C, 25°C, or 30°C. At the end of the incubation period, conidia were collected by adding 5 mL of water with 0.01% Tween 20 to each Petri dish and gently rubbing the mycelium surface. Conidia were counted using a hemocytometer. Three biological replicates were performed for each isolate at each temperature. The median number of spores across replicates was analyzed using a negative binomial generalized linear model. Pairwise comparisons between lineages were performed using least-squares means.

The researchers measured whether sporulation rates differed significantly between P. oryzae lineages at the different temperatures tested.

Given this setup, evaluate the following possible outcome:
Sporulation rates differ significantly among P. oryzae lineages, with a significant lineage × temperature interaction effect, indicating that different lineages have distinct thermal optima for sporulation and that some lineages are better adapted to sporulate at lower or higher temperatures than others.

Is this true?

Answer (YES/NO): NO